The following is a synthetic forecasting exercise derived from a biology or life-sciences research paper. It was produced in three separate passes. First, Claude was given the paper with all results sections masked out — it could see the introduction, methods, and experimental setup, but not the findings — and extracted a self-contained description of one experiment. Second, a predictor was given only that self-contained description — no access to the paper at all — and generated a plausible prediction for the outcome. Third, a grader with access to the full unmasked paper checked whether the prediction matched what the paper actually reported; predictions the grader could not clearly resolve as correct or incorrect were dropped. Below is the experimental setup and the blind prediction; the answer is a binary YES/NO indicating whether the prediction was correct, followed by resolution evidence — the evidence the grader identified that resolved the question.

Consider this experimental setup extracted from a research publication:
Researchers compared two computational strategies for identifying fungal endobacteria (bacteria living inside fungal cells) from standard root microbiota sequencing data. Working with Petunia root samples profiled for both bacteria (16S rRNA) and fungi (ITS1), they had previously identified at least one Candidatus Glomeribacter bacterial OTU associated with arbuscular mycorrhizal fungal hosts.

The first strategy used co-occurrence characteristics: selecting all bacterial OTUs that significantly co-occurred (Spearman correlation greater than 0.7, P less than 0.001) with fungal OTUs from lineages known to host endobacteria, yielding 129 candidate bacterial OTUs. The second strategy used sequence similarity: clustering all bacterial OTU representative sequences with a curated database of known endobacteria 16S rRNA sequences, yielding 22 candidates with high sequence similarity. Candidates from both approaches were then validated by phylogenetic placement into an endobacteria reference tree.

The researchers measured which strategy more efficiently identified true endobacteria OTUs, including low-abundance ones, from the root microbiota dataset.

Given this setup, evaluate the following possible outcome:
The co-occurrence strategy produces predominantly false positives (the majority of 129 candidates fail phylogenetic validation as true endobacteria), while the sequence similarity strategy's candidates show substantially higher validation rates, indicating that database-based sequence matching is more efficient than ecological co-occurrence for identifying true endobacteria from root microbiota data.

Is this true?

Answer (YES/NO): YES